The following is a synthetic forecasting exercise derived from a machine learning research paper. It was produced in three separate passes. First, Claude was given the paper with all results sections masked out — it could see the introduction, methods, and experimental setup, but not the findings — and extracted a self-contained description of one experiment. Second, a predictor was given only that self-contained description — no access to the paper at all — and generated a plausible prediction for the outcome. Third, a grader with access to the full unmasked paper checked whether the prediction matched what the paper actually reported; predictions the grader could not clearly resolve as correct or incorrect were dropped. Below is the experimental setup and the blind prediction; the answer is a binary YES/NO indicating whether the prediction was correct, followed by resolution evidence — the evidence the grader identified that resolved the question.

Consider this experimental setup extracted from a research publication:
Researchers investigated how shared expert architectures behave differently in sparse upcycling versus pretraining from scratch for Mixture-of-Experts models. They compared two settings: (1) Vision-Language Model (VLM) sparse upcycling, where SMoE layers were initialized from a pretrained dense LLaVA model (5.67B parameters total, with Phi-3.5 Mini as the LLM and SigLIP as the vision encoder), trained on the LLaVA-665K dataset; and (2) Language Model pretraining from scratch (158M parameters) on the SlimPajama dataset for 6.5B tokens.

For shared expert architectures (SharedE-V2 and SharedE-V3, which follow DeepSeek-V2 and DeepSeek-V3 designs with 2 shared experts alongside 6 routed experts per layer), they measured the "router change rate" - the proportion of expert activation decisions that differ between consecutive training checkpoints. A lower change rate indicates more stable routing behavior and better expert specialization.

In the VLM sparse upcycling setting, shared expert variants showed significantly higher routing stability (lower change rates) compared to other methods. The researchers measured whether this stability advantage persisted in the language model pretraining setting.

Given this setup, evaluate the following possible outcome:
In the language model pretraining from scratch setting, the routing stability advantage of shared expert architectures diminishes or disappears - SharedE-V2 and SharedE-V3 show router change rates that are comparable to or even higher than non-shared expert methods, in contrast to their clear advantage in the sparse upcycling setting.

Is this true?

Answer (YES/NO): YES